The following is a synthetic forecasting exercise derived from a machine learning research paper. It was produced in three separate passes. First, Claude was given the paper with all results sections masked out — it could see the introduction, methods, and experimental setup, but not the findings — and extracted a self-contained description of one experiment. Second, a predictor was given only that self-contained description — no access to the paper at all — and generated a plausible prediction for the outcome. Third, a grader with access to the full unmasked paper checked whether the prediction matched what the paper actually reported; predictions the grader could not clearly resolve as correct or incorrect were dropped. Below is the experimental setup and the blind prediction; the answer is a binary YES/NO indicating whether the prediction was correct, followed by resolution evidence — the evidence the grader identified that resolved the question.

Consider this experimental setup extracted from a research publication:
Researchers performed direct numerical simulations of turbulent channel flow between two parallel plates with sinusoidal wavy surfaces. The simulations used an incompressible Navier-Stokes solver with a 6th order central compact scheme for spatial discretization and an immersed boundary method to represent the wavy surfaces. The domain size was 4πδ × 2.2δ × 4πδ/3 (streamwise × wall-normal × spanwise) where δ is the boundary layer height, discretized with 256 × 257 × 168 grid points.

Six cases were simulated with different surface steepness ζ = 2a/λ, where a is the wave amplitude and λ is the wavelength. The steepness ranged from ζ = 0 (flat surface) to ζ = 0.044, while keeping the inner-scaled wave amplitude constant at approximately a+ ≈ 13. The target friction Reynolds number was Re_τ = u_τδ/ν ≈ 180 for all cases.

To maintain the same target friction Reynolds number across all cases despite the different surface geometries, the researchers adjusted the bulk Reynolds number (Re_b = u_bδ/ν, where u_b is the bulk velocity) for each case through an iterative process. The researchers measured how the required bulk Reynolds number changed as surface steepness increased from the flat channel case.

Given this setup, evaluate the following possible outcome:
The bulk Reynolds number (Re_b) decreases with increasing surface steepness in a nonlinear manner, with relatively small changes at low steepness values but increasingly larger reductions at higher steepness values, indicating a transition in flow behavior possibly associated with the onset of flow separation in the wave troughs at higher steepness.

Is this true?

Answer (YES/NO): NO